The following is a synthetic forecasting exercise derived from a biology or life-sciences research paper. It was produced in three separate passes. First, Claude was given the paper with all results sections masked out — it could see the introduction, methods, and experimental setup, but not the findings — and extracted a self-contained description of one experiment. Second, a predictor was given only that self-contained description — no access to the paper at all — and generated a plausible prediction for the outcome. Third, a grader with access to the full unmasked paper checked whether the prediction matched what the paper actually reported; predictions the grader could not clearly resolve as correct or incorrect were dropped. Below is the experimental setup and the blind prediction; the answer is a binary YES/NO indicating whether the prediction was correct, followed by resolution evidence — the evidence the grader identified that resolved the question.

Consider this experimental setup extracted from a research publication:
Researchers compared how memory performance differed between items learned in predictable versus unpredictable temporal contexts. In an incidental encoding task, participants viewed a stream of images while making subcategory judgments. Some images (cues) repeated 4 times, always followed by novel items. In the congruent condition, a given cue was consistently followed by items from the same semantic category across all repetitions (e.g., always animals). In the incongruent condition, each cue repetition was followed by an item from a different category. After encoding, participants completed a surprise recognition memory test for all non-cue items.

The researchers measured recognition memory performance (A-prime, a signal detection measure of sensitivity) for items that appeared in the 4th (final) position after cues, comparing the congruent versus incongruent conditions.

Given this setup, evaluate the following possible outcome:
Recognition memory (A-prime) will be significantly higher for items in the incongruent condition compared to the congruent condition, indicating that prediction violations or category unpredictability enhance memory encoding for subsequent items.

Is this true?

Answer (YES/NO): NO